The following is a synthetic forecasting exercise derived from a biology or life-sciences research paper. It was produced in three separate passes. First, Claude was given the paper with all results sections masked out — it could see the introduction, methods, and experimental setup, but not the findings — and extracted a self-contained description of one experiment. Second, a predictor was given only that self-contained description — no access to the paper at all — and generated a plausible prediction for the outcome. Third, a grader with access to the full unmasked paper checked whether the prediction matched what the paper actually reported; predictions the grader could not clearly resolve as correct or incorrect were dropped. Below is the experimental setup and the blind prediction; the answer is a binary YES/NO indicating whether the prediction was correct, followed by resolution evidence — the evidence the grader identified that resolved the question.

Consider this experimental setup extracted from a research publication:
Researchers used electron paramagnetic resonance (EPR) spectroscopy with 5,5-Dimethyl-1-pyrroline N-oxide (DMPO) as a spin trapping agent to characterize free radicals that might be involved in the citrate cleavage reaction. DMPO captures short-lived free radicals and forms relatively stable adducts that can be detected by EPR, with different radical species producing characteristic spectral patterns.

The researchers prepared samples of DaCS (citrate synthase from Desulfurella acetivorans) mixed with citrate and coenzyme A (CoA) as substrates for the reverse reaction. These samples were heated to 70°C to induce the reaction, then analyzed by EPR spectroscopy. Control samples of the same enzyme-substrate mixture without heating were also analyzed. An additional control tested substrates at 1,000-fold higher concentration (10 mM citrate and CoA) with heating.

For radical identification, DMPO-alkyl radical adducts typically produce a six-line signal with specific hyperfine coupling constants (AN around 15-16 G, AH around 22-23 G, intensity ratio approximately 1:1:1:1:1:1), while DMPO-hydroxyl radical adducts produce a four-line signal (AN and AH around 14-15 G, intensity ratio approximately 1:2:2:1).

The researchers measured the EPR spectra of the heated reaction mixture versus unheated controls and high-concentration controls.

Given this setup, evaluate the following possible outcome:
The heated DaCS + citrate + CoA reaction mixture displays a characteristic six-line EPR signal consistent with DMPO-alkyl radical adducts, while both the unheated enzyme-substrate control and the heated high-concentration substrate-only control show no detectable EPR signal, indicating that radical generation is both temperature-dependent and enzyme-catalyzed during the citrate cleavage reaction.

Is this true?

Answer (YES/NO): NO